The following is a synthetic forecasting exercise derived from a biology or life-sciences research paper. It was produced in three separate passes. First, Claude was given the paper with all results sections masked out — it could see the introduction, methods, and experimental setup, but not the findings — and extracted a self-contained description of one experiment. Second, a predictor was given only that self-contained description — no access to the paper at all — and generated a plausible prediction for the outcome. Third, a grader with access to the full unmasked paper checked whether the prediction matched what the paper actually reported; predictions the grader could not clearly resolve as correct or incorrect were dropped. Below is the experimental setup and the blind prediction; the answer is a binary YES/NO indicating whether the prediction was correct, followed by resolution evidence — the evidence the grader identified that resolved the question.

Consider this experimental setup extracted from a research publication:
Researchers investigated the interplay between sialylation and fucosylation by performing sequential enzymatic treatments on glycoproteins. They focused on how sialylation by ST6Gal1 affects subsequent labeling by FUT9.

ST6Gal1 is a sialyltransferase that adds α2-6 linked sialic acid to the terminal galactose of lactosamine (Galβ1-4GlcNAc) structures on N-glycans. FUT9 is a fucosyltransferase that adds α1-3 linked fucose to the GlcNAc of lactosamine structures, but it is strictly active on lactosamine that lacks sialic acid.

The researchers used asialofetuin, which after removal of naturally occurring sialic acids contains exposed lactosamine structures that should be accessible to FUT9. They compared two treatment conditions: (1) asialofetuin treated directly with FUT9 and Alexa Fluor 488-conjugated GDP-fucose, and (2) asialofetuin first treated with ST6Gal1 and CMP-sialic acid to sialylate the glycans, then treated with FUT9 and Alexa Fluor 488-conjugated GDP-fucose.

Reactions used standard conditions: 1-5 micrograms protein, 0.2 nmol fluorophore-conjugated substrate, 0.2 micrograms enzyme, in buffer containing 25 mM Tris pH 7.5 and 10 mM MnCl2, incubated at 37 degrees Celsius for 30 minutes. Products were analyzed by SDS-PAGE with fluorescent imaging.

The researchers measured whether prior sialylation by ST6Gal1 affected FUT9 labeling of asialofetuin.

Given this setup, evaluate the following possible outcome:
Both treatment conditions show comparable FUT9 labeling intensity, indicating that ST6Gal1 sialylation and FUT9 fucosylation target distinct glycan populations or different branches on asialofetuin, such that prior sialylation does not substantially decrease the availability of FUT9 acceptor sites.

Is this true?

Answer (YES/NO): NO